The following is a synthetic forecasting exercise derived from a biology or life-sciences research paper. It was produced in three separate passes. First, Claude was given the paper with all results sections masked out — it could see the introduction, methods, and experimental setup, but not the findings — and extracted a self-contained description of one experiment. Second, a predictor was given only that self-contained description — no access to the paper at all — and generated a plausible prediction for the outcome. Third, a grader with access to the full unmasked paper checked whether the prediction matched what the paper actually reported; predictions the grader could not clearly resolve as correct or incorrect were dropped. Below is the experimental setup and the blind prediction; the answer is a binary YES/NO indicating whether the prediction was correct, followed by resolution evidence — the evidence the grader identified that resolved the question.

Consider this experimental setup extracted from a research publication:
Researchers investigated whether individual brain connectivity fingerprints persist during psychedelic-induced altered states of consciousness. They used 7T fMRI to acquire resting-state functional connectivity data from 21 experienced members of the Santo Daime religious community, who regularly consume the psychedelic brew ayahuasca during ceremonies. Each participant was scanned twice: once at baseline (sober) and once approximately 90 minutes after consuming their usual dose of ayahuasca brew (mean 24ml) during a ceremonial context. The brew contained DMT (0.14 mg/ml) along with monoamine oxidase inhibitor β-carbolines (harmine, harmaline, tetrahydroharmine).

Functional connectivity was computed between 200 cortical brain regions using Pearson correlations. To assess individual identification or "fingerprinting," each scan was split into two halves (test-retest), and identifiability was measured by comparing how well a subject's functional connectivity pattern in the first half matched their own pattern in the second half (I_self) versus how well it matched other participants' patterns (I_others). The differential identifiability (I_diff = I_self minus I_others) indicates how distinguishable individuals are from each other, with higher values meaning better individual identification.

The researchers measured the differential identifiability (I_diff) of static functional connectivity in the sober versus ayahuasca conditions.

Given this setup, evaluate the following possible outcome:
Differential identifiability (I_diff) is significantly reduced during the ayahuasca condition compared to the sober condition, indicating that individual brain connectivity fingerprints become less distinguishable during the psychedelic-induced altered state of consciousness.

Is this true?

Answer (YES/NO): YES